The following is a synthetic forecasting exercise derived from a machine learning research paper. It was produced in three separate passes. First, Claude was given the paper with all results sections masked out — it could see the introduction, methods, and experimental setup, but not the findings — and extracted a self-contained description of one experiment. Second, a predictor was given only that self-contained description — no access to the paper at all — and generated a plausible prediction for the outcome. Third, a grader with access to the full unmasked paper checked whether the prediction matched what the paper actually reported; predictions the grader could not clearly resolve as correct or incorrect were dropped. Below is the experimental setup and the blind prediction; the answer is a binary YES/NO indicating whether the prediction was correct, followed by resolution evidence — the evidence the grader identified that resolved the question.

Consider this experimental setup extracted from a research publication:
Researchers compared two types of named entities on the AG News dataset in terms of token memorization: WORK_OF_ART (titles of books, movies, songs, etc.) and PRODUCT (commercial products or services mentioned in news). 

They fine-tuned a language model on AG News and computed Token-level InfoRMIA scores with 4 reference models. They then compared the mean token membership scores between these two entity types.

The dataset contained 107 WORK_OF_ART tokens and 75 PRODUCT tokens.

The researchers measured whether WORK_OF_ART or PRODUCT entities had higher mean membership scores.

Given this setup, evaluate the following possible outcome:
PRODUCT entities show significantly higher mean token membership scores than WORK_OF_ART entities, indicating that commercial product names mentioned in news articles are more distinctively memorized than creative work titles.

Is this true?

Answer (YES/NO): NO